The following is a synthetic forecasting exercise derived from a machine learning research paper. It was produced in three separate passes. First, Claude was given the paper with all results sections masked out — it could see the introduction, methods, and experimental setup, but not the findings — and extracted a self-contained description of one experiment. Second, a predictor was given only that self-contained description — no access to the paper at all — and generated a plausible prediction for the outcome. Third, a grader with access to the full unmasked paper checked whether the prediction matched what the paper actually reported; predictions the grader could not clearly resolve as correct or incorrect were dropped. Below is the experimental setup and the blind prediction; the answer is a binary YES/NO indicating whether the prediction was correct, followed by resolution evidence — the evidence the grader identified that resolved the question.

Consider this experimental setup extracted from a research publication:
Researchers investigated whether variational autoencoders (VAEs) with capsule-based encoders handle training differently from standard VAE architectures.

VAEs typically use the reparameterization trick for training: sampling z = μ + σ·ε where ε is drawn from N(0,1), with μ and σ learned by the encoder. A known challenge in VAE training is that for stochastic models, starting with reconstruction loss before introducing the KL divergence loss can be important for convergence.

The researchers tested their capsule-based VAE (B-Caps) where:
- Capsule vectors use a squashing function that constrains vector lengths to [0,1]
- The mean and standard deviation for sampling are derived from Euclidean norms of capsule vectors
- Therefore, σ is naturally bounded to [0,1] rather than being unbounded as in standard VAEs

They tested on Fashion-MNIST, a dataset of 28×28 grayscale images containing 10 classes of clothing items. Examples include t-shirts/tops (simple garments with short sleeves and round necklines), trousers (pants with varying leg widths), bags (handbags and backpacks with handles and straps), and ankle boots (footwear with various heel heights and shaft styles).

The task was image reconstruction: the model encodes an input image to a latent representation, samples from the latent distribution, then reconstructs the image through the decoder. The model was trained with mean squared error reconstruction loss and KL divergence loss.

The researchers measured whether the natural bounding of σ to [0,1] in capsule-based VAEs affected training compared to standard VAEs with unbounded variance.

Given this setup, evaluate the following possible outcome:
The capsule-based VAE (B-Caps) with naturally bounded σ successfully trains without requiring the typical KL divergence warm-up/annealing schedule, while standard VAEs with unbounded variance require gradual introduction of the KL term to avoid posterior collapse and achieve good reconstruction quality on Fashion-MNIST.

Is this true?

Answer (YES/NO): NO